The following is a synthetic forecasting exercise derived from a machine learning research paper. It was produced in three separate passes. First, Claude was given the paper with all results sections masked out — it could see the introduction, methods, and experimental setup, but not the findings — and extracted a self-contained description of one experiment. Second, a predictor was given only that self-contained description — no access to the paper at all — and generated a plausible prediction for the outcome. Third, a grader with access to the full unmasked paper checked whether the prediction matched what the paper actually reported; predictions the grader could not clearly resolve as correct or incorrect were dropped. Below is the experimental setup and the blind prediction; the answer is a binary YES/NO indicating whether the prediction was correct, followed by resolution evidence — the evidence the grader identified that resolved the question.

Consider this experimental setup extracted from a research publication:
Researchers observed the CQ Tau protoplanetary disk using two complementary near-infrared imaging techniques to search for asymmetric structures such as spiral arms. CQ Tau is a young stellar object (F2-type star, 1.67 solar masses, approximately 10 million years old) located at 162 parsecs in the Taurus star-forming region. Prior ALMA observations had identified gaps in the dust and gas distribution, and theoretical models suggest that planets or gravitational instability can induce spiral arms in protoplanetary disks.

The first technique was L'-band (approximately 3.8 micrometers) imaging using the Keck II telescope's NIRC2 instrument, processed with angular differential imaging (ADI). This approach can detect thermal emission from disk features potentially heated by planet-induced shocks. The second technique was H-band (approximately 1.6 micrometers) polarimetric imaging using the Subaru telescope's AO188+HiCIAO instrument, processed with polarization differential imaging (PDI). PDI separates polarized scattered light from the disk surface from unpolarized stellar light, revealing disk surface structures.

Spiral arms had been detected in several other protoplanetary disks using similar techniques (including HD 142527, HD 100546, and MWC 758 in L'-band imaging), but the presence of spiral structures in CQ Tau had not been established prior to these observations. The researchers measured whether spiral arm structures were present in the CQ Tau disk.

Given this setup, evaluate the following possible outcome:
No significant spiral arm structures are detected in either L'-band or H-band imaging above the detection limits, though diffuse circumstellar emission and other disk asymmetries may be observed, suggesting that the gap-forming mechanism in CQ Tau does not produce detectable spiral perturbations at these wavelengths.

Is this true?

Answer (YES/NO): NO